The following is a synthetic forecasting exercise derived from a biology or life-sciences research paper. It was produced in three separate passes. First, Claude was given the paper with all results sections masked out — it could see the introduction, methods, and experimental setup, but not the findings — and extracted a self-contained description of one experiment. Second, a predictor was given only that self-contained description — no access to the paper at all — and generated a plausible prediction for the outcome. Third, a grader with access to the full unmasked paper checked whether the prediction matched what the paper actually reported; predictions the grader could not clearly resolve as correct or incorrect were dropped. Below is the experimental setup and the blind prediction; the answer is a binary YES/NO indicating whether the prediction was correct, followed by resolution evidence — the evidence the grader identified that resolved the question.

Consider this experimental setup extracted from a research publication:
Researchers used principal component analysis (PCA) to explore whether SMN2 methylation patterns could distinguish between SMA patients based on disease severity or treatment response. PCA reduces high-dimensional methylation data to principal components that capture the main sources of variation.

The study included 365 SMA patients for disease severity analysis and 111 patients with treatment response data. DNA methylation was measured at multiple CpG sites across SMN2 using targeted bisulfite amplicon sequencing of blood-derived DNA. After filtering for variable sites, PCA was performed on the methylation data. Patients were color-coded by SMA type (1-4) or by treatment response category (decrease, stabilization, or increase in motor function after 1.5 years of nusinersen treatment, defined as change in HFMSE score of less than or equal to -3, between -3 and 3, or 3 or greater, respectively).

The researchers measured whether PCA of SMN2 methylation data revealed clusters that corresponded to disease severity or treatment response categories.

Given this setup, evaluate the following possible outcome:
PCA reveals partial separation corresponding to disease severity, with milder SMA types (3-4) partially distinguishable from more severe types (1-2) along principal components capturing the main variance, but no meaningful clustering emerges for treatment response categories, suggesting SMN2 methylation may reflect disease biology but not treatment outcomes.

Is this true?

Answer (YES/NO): NO